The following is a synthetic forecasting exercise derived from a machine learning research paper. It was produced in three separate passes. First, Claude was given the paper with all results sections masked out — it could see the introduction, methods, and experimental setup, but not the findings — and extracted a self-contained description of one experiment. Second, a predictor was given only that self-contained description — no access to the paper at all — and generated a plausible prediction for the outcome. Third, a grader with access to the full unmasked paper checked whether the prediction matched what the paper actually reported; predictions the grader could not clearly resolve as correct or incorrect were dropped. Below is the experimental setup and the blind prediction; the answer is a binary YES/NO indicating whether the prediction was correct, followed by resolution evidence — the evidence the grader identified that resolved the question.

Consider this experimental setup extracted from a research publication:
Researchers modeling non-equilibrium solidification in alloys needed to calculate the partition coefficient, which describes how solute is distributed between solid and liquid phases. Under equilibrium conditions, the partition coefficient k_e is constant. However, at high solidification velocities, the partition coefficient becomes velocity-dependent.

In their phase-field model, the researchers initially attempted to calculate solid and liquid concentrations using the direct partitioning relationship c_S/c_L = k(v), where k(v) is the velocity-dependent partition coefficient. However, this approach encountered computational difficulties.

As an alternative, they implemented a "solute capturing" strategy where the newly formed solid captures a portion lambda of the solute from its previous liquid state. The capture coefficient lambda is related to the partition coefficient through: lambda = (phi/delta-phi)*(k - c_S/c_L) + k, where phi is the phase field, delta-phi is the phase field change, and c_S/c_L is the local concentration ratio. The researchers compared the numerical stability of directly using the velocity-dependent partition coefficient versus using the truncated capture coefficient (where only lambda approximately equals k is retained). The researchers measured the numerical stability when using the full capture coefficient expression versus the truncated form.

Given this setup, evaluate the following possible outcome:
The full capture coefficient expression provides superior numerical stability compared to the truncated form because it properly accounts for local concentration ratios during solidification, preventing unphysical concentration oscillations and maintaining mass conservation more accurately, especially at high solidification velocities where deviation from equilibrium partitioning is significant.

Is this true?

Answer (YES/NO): NO